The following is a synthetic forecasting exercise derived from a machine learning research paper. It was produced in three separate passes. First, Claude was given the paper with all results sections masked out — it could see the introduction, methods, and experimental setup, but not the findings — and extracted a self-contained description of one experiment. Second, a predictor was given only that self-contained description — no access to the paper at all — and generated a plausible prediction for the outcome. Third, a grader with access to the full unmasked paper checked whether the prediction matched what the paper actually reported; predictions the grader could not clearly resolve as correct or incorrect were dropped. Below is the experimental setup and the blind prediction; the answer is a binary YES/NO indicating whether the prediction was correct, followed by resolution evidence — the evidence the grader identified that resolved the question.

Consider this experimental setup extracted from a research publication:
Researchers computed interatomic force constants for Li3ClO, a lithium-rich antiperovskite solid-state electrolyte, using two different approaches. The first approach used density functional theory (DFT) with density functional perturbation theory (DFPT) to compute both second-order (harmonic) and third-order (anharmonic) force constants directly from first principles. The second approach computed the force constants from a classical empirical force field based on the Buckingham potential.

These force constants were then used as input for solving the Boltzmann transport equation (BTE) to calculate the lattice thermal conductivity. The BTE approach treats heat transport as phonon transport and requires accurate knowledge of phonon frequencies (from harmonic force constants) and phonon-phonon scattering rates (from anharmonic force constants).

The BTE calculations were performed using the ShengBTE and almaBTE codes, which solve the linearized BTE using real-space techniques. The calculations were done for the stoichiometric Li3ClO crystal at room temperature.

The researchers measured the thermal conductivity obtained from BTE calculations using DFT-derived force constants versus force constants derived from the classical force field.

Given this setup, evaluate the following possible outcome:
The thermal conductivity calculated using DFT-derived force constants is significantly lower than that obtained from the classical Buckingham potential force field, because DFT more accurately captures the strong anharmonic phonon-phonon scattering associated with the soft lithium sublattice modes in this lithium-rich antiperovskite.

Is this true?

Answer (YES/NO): NO